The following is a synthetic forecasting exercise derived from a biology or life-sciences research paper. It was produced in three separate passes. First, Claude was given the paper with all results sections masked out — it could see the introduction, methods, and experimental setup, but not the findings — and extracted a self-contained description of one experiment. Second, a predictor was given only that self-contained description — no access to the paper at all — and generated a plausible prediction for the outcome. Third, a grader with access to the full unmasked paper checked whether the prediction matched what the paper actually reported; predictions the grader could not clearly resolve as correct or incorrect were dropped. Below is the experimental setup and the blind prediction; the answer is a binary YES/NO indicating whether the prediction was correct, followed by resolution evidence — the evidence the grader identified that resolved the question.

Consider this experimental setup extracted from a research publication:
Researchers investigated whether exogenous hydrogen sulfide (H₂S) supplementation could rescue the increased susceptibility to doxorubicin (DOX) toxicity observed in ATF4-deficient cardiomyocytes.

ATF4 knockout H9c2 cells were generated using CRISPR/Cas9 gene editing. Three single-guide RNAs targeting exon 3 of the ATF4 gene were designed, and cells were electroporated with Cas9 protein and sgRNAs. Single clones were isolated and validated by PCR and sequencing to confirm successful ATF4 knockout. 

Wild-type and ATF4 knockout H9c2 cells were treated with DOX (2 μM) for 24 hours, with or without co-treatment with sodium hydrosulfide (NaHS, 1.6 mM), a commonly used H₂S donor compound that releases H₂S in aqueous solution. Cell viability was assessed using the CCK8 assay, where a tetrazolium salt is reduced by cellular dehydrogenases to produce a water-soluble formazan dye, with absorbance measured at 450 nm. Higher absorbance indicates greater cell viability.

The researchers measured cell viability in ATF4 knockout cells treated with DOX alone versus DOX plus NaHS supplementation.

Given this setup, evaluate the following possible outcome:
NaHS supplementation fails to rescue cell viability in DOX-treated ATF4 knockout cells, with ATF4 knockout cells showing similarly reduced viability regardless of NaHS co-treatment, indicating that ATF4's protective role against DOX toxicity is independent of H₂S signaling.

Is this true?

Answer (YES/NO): NO